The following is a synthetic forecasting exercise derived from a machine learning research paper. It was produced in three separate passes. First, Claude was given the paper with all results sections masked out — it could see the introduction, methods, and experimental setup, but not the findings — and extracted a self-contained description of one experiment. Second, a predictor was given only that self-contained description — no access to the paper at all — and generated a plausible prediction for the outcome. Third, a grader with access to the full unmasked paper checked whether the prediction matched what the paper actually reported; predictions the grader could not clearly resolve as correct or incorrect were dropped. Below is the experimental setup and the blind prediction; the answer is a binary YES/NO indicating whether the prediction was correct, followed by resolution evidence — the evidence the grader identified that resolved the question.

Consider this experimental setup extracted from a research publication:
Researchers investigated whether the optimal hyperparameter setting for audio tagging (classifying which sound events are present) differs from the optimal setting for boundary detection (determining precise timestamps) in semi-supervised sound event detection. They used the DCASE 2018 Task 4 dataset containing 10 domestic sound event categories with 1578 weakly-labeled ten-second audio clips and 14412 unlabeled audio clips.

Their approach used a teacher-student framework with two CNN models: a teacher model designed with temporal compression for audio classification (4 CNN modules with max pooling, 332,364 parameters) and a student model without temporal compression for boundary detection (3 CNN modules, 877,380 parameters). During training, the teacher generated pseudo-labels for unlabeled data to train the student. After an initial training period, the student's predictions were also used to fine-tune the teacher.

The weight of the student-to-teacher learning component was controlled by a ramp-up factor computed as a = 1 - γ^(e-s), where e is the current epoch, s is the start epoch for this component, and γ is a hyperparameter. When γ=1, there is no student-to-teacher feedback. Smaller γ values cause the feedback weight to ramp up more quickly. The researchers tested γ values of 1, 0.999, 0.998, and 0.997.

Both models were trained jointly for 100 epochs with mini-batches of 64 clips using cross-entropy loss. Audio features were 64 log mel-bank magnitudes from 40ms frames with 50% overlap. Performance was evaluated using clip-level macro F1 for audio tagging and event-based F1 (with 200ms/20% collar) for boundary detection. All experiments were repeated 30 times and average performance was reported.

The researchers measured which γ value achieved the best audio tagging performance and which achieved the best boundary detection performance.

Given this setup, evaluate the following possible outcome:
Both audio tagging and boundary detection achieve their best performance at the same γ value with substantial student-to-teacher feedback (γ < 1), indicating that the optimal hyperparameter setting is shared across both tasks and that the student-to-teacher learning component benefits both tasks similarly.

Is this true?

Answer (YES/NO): NO